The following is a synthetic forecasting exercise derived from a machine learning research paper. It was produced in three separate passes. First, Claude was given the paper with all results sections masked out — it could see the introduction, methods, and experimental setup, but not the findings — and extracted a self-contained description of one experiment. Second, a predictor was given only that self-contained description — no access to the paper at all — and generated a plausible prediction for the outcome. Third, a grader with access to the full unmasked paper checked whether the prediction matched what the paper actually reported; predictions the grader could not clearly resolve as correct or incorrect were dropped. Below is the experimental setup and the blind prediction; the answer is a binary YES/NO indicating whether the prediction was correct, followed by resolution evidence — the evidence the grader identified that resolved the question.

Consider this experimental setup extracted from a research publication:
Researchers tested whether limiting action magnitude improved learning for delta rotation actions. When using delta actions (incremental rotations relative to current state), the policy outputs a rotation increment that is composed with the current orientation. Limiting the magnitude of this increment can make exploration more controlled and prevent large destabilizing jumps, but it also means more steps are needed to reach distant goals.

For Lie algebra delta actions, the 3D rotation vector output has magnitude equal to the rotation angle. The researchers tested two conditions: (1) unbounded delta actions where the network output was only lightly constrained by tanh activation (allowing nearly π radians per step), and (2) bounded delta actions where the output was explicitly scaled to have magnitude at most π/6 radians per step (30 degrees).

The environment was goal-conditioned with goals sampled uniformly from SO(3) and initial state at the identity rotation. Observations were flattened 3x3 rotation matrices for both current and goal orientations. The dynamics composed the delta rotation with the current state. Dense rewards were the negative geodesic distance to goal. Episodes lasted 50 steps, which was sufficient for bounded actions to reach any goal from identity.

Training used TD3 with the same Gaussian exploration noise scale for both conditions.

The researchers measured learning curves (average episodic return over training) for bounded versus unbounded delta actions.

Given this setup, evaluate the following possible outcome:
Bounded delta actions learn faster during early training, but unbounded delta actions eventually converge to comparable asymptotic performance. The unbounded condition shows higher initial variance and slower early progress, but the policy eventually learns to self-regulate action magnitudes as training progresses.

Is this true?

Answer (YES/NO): NO